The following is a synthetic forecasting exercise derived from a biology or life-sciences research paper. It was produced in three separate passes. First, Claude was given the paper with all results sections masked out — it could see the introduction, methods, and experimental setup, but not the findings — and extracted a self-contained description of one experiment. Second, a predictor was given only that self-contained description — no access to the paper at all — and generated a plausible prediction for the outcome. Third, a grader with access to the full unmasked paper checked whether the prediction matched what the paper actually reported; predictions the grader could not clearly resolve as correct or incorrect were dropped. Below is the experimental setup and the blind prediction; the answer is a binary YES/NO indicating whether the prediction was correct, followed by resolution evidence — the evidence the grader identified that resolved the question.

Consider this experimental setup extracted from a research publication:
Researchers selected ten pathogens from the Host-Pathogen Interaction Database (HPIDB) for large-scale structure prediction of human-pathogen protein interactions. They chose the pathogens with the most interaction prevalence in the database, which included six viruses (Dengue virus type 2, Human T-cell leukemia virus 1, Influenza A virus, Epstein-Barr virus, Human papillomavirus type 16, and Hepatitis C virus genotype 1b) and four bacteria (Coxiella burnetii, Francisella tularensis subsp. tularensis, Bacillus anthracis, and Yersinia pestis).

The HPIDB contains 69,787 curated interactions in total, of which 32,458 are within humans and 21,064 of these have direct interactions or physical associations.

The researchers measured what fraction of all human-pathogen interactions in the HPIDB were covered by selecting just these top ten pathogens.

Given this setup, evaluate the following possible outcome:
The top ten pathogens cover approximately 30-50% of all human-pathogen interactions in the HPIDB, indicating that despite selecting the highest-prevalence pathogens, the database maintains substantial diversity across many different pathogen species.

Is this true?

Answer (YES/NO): YES